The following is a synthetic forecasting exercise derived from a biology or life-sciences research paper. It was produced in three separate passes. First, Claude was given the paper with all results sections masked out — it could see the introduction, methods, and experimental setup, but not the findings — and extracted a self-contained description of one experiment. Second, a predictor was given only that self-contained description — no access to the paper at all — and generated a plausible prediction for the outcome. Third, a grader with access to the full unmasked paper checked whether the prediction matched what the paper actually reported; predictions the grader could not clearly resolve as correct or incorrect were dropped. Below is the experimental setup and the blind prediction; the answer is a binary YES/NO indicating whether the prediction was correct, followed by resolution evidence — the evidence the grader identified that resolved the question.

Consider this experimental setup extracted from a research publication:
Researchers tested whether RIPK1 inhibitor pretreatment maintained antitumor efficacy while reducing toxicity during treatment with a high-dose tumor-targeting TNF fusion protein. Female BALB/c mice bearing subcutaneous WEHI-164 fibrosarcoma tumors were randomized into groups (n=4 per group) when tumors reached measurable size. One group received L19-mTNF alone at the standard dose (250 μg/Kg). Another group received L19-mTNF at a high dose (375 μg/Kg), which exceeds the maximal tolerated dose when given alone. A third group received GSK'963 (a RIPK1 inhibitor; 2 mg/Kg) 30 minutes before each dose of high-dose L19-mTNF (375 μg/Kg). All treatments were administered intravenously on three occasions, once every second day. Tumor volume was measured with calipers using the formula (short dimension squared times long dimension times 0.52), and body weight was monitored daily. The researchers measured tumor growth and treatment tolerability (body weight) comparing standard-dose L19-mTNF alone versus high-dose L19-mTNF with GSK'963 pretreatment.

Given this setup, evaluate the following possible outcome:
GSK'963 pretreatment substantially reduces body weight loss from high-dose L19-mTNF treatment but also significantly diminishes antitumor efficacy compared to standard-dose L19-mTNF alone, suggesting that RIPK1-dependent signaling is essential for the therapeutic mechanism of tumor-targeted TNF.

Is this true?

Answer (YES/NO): NO